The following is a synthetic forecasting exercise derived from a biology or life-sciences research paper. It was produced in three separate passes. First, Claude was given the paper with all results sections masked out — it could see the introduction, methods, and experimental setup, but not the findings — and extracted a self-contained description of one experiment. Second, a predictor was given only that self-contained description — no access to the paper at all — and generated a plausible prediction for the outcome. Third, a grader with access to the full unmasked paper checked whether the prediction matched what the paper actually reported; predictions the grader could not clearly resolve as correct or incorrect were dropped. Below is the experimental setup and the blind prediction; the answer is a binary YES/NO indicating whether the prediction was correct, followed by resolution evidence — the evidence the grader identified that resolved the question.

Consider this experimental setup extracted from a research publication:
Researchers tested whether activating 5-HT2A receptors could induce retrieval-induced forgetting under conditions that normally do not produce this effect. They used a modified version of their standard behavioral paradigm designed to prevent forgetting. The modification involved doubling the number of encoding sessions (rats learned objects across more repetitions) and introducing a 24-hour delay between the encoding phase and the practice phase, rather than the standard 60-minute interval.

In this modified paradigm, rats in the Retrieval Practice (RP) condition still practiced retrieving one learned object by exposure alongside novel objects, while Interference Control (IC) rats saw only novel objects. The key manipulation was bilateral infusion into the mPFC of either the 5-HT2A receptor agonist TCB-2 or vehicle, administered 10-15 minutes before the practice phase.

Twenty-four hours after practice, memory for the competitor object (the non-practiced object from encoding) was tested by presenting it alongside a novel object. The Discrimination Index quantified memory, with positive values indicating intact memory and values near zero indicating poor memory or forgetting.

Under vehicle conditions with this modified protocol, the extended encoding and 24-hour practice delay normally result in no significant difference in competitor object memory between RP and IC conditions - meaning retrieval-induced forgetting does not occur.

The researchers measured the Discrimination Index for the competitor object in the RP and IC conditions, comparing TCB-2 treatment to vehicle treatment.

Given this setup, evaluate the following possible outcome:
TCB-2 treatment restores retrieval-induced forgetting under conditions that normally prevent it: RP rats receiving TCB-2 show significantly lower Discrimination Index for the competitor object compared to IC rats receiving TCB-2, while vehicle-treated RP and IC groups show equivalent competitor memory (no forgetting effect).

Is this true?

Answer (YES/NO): YES